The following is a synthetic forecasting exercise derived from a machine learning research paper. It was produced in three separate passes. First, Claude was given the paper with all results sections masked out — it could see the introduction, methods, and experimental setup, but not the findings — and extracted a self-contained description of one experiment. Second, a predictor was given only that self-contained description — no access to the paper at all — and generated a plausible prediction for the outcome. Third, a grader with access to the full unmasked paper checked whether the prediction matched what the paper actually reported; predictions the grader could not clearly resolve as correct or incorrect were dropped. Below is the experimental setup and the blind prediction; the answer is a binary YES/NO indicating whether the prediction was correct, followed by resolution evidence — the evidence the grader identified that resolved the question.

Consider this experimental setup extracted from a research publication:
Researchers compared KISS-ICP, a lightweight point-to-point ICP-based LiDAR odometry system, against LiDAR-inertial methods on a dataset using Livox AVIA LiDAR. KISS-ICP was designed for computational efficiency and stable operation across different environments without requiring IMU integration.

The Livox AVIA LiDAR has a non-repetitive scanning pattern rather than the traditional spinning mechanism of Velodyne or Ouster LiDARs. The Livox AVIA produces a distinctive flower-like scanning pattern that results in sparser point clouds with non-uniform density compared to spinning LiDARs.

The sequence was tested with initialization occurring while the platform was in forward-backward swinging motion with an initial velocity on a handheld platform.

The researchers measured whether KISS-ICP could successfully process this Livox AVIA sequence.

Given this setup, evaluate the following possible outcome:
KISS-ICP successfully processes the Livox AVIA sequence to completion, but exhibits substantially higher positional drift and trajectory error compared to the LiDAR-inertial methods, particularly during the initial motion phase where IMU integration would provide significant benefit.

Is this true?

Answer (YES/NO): NO